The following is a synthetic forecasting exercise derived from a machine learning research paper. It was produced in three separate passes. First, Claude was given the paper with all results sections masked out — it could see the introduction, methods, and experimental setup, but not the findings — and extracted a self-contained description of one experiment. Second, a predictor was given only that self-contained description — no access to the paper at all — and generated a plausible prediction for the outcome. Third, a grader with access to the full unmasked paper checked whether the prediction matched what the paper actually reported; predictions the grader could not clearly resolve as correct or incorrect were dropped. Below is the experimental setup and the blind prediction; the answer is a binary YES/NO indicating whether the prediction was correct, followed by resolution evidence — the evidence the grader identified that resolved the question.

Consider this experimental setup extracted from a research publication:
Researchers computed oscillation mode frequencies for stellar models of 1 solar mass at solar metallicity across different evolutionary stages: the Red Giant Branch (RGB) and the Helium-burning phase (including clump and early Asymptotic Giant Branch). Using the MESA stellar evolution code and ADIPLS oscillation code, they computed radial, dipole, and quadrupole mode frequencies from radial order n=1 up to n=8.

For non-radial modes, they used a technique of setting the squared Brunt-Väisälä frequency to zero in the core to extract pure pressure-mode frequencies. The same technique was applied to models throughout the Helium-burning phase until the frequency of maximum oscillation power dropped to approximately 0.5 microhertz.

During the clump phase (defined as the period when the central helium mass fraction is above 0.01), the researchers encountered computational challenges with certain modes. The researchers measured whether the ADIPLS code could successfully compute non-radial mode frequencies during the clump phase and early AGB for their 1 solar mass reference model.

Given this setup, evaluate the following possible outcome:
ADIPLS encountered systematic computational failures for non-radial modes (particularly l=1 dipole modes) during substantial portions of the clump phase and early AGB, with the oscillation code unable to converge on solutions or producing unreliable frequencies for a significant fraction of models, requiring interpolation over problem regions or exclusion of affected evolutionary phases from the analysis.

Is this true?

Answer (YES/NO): YES